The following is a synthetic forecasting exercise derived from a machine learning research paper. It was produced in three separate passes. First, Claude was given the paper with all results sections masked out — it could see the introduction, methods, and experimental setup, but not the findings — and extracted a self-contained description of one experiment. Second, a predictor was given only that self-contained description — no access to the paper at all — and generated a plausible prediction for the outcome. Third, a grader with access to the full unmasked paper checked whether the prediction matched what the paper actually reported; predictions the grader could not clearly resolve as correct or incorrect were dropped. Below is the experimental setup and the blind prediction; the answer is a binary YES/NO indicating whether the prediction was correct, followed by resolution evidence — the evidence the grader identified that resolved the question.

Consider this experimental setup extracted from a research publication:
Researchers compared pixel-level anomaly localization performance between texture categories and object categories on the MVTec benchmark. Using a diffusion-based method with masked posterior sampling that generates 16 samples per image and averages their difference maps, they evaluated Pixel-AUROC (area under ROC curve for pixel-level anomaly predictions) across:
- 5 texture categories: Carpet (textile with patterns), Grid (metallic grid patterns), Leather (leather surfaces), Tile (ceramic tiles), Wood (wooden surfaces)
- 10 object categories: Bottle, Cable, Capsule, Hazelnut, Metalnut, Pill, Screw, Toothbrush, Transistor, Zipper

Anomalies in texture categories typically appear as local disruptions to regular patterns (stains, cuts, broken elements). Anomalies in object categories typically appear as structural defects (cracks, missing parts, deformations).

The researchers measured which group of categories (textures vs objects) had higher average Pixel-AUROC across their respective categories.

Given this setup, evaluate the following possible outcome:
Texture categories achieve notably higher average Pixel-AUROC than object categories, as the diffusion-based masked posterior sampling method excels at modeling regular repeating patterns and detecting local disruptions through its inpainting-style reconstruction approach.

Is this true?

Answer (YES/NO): NO